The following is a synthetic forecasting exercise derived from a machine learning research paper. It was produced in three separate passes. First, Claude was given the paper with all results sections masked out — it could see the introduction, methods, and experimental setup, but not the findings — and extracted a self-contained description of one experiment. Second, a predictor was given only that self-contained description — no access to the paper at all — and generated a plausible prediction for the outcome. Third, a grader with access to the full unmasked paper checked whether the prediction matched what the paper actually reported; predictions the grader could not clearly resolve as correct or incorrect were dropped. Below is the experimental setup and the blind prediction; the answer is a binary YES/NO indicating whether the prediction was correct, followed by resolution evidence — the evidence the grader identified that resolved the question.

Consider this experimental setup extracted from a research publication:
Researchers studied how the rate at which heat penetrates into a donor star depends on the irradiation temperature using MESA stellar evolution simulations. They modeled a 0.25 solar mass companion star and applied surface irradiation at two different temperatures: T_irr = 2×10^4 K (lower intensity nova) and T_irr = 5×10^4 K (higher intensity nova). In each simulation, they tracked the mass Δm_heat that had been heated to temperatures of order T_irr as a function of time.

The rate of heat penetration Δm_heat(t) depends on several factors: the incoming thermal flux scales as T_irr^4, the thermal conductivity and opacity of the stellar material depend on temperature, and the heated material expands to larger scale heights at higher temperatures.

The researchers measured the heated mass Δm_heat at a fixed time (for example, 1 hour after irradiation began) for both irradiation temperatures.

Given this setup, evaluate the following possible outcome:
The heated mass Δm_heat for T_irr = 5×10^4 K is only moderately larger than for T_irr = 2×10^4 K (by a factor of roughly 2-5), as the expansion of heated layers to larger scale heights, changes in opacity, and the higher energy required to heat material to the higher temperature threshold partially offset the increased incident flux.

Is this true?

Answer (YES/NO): YES